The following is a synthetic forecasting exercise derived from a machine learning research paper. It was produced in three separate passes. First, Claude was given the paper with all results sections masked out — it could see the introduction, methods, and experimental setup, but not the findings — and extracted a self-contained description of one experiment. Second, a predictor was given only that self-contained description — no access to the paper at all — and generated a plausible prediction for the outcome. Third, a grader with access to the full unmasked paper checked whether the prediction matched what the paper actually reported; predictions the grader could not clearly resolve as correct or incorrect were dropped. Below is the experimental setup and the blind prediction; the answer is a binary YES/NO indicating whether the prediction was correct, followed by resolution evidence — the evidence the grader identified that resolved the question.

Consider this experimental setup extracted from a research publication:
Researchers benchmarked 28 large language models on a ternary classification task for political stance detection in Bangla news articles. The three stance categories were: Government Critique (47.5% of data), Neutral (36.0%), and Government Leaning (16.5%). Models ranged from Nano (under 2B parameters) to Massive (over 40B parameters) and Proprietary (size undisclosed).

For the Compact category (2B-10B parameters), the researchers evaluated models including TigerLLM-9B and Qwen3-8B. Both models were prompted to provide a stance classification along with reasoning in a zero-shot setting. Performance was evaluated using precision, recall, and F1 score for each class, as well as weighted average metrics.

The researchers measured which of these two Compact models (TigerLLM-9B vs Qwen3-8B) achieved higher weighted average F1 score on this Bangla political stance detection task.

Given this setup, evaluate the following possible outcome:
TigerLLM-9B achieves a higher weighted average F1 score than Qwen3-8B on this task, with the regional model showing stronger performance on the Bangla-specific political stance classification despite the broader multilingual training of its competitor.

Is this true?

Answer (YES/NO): YES